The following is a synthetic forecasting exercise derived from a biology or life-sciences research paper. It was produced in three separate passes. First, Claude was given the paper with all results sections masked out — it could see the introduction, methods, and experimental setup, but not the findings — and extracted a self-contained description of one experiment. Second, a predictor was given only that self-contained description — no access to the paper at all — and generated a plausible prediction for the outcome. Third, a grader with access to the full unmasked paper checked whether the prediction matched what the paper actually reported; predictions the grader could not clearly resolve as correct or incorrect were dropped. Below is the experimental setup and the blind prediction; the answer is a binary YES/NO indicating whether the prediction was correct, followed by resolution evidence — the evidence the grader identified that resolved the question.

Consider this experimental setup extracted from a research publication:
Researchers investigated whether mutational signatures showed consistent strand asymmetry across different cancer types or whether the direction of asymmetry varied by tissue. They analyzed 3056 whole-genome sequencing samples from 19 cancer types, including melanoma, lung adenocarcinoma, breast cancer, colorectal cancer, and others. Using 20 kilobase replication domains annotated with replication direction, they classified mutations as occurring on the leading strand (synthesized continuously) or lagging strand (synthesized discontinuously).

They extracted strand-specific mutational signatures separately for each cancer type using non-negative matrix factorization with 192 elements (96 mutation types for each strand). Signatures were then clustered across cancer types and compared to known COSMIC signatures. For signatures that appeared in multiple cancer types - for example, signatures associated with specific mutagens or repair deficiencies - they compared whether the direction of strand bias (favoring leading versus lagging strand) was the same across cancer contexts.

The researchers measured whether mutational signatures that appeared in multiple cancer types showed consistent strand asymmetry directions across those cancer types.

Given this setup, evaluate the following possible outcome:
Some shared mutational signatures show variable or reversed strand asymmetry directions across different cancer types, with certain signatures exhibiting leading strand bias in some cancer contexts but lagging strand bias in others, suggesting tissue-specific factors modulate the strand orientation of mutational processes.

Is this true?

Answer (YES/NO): NO